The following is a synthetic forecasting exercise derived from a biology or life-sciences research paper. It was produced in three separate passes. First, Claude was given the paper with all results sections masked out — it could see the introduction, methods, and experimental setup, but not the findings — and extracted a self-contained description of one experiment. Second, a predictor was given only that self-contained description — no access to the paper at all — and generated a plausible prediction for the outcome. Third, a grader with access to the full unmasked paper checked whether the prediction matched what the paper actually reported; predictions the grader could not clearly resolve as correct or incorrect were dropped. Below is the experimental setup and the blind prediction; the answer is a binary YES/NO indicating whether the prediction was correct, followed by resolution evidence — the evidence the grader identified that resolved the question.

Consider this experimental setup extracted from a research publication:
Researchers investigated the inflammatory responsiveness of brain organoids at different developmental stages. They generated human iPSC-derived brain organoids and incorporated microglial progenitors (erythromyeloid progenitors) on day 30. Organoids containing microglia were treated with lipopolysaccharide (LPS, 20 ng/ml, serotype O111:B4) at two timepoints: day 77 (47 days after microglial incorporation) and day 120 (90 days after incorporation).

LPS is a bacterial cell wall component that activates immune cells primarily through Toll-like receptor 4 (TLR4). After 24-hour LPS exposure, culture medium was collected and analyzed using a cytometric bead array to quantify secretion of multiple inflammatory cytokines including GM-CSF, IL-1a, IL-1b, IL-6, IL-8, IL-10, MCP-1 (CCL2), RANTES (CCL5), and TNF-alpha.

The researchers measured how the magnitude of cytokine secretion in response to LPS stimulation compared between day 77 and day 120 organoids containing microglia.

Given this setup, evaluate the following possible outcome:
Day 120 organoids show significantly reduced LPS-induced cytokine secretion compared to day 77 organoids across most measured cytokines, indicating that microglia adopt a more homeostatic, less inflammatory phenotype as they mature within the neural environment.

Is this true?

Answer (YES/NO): NO